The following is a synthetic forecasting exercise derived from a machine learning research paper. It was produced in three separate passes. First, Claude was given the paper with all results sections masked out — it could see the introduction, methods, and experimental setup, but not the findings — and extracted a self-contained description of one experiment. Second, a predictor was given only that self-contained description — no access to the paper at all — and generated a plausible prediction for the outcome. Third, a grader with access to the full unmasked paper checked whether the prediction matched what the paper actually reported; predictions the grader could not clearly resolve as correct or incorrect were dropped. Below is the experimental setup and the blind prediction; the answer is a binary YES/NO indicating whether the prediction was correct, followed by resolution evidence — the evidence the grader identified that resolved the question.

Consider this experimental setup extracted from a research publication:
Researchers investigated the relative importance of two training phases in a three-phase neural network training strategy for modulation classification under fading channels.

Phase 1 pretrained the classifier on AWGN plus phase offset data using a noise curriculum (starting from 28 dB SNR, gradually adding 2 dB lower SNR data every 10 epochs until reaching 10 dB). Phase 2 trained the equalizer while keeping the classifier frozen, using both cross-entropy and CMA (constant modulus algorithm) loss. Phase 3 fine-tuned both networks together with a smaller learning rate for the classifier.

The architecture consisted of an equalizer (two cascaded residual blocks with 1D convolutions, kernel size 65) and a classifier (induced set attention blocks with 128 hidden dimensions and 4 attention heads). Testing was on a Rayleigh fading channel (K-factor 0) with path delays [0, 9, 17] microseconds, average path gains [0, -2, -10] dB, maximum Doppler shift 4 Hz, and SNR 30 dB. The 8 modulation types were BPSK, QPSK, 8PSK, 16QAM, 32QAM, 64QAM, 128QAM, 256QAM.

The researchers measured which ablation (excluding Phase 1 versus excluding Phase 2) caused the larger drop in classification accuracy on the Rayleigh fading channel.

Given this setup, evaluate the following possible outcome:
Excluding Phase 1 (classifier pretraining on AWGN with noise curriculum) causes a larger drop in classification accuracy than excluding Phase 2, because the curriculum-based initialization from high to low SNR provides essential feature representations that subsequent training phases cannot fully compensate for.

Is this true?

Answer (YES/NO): YES